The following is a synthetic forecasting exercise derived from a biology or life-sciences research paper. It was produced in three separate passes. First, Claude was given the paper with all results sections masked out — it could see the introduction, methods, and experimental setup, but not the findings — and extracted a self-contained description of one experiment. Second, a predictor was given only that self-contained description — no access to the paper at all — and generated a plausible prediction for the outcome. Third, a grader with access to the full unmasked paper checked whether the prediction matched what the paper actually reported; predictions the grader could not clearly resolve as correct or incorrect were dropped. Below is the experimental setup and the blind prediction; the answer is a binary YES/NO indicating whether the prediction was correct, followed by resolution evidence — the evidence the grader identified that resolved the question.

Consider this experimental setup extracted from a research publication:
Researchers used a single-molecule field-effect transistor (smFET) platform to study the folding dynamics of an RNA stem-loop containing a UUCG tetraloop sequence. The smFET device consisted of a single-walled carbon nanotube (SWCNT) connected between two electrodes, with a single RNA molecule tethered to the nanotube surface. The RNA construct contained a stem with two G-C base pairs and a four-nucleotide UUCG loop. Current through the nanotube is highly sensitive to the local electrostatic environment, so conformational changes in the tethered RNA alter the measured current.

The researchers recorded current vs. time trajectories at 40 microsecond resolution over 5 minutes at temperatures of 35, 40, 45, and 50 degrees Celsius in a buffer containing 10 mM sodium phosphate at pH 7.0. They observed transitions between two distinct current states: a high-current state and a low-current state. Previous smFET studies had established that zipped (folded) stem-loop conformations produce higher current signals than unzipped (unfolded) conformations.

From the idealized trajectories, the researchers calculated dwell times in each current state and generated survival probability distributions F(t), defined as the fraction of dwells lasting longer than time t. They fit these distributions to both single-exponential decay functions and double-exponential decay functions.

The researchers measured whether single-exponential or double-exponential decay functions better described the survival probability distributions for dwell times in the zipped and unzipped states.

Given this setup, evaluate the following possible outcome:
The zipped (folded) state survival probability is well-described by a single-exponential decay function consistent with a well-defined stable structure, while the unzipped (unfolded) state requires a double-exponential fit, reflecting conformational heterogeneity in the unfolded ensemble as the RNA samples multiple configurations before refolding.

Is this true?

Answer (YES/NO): NO